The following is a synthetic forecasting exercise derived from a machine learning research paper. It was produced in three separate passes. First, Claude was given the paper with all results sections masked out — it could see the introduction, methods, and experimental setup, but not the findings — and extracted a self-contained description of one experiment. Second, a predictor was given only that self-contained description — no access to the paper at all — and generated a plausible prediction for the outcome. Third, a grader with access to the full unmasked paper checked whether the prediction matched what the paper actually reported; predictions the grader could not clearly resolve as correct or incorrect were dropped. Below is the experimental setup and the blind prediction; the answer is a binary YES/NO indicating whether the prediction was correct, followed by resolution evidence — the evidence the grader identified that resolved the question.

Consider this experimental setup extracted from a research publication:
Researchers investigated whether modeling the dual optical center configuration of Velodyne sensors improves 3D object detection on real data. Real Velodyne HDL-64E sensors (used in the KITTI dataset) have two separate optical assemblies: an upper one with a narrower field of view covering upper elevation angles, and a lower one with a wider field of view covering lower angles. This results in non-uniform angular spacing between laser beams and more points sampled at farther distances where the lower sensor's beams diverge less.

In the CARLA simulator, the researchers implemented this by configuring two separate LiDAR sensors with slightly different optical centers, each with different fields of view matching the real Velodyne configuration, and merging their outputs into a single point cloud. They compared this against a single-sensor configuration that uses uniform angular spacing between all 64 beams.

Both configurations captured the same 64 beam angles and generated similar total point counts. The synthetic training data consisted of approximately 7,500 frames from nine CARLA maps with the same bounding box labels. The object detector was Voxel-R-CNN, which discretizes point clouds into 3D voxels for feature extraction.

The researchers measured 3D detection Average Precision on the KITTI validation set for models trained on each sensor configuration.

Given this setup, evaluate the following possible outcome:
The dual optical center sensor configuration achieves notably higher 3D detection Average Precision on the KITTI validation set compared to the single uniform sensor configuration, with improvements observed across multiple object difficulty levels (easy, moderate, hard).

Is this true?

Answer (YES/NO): YES